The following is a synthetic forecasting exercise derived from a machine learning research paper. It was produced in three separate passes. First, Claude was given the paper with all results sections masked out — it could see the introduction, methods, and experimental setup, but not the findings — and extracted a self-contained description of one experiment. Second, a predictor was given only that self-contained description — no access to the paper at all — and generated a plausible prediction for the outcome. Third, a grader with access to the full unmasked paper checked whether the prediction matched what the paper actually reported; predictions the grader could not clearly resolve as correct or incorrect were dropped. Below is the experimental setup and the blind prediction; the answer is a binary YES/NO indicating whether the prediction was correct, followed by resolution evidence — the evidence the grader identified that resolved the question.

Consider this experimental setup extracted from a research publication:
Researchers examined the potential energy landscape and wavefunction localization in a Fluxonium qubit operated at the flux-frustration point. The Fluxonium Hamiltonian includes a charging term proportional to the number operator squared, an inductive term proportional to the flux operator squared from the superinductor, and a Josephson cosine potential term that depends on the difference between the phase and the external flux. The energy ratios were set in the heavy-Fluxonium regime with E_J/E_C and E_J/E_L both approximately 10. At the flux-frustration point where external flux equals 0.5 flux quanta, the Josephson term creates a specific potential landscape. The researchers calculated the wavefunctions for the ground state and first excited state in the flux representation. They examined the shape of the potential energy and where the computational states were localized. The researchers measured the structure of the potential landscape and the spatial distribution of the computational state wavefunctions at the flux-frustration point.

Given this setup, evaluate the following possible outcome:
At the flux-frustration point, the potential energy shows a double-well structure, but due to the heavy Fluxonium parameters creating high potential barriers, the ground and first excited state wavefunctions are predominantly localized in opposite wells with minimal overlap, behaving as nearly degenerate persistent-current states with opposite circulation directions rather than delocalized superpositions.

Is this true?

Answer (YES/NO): NO